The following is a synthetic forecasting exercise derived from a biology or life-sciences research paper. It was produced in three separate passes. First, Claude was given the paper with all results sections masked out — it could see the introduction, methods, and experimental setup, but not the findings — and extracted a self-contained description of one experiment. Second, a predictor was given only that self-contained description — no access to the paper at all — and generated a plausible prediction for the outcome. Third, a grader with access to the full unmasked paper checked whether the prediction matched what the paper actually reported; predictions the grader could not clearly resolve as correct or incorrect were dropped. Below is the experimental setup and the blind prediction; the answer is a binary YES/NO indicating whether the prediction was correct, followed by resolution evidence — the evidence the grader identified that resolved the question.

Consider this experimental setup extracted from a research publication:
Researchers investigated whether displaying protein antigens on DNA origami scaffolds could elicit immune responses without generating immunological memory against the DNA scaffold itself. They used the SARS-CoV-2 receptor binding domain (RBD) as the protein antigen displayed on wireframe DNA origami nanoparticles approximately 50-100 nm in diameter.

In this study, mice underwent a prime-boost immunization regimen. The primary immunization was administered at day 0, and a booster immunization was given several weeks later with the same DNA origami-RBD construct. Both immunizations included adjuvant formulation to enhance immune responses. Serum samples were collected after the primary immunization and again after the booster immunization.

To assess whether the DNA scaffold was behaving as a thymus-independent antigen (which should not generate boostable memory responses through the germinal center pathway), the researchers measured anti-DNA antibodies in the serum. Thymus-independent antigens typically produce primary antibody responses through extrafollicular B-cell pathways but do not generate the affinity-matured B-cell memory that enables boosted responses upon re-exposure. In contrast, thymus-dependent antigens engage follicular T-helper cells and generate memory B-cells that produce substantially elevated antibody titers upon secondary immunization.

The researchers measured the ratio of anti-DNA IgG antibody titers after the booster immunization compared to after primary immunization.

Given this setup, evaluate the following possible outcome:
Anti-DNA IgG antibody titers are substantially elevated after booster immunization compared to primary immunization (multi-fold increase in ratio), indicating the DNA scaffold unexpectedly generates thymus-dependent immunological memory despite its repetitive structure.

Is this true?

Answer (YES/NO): NO